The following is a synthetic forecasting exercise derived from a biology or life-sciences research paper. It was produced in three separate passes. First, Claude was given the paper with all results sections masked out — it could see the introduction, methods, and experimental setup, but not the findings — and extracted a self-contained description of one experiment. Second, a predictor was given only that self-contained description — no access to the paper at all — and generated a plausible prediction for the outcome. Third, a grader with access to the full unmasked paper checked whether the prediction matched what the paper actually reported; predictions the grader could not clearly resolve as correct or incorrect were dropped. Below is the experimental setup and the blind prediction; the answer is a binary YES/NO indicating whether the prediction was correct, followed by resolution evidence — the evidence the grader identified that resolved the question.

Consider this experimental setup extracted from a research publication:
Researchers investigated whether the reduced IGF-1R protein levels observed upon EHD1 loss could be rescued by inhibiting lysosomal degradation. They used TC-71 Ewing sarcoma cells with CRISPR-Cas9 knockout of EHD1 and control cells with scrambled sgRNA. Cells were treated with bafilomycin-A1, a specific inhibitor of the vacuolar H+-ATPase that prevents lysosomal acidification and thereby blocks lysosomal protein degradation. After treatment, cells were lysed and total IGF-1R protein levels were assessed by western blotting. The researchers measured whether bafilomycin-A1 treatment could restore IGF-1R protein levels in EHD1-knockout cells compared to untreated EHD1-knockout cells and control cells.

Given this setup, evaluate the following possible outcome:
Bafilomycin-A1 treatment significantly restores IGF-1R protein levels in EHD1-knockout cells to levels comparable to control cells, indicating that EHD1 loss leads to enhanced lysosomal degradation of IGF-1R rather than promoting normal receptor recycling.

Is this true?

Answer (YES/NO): YES